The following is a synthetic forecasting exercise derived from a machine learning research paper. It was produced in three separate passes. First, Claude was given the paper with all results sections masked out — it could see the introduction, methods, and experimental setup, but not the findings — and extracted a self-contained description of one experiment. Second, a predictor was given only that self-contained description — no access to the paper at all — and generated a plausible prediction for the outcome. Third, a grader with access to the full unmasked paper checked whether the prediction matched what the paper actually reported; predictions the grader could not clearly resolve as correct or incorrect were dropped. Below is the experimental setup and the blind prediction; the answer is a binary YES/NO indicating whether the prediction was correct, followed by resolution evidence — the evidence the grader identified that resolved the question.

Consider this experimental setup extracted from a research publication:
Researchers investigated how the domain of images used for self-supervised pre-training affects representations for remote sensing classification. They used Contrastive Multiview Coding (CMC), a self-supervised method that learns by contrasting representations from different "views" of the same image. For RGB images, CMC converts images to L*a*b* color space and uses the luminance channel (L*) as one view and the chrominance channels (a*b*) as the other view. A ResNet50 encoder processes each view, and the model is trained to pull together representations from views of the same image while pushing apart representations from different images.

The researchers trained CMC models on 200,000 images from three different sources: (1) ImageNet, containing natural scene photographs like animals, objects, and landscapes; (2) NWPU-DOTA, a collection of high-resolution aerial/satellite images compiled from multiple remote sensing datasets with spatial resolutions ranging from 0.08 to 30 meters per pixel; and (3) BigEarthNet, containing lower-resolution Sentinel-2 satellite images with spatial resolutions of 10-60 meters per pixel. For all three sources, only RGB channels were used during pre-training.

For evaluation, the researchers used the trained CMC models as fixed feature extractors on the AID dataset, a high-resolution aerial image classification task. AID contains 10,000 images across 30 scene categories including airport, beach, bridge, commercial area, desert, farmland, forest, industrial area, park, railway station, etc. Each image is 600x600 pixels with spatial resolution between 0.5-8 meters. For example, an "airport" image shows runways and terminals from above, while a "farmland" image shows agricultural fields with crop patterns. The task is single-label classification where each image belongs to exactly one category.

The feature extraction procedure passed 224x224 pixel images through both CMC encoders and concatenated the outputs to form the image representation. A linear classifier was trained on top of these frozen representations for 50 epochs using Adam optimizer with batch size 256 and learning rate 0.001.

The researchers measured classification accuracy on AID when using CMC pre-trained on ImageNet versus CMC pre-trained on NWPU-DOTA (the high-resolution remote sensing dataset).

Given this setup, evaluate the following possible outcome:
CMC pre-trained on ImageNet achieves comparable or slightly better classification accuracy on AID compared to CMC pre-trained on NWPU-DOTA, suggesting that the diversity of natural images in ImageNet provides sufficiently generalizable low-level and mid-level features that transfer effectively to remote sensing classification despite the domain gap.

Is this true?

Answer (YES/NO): NO